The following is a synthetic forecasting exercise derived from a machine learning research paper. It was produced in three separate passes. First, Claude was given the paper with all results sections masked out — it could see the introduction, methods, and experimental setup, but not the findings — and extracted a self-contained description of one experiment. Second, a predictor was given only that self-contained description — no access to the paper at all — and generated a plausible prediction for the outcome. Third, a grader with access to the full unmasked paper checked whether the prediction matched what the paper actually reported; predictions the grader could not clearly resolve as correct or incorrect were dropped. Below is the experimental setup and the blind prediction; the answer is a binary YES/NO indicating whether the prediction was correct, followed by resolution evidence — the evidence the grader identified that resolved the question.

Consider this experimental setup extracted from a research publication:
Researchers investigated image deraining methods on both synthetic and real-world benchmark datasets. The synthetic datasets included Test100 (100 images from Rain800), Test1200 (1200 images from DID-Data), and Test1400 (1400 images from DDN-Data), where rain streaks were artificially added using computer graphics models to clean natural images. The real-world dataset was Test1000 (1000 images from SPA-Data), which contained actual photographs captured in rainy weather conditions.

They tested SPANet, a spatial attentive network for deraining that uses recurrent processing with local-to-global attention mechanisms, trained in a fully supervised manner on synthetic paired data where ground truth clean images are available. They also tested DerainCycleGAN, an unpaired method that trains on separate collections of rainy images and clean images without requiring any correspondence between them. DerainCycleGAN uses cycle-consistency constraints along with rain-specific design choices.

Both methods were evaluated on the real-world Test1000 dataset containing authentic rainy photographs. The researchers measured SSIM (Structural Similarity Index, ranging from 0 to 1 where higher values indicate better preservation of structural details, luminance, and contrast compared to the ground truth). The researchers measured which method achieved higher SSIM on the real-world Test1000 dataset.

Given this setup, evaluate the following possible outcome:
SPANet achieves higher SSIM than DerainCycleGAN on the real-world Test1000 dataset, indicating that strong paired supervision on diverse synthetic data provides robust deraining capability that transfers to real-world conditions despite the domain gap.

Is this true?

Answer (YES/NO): NO